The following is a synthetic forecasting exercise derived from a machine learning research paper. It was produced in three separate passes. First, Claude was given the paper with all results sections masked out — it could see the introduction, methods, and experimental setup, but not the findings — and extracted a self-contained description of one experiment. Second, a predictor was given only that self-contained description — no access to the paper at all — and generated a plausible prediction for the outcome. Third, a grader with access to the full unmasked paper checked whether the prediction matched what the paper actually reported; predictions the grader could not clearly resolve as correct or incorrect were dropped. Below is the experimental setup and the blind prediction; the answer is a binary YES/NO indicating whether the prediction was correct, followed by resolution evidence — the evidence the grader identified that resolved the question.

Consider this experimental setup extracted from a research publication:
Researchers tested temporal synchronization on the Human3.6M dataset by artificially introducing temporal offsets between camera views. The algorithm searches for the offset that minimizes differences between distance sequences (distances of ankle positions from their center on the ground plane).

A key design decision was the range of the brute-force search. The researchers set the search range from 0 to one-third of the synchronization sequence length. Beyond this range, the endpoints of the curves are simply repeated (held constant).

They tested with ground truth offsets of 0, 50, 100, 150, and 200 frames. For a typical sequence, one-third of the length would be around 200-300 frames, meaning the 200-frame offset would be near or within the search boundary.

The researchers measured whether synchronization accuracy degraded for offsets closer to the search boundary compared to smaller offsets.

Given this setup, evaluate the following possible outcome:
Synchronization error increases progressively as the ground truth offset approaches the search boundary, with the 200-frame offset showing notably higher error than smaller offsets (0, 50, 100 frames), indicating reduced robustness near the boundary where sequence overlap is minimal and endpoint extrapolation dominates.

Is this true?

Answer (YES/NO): NO